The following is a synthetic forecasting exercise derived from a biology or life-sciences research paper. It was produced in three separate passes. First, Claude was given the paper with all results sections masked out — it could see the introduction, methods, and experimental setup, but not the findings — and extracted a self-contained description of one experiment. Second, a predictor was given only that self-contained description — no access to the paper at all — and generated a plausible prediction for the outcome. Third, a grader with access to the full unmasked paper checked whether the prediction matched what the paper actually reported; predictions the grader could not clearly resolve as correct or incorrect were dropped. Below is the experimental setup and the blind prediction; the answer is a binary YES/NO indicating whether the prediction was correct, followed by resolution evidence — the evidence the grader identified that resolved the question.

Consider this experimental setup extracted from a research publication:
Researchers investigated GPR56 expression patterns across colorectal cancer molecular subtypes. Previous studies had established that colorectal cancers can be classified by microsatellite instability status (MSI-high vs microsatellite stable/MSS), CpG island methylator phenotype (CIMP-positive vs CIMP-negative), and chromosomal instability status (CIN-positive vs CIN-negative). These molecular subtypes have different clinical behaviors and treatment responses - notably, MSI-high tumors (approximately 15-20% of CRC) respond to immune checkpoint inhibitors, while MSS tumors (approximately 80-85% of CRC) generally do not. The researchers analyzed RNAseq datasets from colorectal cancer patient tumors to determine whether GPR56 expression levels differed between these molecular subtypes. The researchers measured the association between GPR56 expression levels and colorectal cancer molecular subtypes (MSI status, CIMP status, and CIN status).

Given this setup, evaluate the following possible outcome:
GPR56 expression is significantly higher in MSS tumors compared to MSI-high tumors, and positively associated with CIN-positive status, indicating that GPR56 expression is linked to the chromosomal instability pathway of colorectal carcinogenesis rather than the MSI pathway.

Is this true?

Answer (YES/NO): YES